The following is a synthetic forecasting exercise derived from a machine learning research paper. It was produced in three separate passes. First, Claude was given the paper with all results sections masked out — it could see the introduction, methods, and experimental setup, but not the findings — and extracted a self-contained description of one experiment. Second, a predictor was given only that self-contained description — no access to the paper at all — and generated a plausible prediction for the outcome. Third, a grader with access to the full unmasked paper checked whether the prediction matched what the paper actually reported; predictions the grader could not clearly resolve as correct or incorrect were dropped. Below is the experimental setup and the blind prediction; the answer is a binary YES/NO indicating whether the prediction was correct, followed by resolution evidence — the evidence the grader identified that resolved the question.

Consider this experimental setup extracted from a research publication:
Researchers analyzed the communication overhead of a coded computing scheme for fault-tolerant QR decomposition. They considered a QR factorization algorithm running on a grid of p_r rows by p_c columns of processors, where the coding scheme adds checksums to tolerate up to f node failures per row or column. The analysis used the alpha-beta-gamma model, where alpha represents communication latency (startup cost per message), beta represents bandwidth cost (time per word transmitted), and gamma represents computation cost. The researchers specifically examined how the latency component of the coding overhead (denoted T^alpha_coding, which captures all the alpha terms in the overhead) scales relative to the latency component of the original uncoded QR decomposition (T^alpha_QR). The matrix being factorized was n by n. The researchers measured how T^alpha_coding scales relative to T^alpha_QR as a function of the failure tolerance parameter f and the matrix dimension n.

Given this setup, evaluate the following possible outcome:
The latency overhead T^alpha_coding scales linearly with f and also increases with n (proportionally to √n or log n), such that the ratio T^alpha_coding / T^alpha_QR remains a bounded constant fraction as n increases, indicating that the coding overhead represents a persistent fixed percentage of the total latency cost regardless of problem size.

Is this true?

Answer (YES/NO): NO